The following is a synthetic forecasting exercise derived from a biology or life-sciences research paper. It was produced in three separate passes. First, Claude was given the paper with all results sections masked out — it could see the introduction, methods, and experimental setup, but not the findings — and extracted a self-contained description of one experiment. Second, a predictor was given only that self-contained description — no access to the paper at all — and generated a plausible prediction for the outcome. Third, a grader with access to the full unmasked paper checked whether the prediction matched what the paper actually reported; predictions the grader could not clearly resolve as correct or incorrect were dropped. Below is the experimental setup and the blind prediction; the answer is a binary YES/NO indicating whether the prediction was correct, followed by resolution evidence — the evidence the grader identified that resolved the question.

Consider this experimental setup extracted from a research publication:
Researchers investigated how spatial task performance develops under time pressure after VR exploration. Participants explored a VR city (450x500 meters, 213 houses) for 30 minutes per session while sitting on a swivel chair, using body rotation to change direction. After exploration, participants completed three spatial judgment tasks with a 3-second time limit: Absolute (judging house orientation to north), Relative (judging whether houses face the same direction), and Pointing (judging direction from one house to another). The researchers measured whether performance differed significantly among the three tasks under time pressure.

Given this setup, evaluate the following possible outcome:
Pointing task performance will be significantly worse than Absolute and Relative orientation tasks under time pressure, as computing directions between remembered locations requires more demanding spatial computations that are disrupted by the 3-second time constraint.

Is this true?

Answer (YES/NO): NO